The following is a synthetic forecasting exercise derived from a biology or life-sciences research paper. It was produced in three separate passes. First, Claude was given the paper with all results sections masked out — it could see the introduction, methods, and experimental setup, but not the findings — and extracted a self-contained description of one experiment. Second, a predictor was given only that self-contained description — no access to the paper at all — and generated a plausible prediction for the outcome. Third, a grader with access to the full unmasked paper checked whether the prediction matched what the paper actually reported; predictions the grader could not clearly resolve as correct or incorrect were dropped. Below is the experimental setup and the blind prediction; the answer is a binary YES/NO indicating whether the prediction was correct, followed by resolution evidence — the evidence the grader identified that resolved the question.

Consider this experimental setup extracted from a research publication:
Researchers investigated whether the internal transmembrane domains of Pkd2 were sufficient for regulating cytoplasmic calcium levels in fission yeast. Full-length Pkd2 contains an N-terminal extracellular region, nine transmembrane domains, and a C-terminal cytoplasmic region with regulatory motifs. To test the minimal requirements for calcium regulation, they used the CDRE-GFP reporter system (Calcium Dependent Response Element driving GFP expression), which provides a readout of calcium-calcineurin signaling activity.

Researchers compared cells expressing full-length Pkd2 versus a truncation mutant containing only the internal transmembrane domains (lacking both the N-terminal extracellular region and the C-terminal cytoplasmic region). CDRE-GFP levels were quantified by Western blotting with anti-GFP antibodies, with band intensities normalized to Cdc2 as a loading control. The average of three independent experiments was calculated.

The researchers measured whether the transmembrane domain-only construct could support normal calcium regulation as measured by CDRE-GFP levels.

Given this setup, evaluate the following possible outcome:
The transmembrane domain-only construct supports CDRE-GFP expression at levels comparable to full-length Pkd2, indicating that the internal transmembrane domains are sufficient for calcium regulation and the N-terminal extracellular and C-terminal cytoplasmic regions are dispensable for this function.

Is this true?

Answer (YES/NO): YES